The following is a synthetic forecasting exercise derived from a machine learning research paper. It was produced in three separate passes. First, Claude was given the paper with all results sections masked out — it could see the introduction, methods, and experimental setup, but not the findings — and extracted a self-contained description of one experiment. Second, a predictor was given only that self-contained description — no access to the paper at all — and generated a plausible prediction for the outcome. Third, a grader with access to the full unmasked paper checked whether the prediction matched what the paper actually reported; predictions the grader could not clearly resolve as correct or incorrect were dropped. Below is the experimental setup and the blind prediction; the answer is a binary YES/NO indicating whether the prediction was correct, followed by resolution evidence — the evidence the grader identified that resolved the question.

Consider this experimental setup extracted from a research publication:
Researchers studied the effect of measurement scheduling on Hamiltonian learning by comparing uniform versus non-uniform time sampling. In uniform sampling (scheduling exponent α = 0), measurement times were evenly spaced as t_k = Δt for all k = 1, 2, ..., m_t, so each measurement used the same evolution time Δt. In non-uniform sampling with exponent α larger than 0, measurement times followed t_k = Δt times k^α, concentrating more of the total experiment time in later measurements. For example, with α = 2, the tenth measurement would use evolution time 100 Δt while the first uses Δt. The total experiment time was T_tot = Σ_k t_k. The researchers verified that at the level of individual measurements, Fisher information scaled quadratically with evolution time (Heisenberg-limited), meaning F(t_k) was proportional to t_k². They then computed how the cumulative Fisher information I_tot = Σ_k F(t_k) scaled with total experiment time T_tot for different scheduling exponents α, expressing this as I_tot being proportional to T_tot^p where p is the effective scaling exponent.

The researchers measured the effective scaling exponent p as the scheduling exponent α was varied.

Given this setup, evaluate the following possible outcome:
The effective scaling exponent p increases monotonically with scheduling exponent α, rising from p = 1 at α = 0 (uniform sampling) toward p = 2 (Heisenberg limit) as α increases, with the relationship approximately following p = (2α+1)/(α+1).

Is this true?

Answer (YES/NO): YES